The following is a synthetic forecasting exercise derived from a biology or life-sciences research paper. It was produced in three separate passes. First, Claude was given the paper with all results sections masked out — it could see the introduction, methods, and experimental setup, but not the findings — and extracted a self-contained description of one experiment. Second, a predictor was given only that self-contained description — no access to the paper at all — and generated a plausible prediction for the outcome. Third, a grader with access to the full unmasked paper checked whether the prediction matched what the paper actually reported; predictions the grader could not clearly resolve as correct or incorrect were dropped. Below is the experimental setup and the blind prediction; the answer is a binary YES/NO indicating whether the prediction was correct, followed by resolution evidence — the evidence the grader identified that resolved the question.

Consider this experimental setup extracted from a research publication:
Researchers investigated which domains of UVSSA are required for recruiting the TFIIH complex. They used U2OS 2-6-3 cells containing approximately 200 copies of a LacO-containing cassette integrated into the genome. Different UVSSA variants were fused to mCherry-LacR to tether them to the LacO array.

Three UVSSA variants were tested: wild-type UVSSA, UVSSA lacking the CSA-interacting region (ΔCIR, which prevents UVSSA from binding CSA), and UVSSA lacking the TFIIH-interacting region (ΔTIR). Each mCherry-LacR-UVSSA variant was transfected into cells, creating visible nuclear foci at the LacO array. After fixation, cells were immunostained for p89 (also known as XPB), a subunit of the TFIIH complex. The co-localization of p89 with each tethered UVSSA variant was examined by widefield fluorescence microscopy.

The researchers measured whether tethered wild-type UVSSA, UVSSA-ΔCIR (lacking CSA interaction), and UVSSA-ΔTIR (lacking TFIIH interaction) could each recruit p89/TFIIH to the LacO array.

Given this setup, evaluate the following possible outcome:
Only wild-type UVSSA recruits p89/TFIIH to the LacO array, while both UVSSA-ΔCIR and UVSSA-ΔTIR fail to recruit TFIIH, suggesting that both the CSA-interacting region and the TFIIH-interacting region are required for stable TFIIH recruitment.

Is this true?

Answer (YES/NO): NO